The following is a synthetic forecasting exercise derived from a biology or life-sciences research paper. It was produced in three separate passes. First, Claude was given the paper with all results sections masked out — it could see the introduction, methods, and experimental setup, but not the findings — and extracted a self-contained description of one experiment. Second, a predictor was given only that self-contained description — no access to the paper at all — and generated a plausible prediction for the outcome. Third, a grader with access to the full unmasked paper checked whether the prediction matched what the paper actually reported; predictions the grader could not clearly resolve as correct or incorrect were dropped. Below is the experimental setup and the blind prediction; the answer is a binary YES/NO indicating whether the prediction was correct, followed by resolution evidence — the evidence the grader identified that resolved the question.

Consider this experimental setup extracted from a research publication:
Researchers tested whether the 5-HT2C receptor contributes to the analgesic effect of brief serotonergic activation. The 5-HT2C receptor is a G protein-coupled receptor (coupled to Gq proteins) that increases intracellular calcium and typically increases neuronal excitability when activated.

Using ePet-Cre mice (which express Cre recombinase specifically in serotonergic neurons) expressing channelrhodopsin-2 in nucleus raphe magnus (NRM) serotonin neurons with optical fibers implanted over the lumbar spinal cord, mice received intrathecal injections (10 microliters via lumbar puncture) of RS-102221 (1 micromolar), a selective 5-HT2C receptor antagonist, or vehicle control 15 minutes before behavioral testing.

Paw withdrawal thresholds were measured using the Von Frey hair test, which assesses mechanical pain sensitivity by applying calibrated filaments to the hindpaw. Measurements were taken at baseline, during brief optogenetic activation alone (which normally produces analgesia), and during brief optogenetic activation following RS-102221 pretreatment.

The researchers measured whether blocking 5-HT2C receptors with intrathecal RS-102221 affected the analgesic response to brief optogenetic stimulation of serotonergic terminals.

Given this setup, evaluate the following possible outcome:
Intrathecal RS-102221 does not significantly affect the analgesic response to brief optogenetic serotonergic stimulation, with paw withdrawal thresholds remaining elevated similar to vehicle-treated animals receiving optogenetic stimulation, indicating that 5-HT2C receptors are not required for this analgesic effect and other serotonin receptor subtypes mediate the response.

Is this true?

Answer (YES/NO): NO